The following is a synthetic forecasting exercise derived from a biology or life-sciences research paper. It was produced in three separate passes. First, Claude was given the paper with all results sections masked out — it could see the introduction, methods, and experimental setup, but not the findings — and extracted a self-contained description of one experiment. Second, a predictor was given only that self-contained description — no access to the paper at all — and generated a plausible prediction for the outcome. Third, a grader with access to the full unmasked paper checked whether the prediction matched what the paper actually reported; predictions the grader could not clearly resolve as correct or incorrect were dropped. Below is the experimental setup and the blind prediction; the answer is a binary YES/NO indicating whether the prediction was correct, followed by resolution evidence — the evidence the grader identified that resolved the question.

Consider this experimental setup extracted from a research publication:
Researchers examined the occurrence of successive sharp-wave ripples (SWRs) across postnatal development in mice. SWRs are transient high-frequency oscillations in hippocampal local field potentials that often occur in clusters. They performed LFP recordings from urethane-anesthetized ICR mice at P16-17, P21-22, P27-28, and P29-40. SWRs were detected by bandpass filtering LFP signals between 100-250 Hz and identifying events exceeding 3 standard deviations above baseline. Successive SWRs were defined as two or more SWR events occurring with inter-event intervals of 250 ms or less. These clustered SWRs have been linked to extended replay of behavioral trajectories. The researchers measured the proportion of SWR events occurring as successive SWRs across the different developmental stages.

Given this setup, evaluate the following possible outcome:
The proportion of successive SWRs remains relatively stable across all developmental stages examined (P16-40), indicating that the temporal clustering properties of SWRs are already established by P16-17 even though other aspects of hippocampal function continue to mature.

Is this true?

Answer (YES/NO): NO